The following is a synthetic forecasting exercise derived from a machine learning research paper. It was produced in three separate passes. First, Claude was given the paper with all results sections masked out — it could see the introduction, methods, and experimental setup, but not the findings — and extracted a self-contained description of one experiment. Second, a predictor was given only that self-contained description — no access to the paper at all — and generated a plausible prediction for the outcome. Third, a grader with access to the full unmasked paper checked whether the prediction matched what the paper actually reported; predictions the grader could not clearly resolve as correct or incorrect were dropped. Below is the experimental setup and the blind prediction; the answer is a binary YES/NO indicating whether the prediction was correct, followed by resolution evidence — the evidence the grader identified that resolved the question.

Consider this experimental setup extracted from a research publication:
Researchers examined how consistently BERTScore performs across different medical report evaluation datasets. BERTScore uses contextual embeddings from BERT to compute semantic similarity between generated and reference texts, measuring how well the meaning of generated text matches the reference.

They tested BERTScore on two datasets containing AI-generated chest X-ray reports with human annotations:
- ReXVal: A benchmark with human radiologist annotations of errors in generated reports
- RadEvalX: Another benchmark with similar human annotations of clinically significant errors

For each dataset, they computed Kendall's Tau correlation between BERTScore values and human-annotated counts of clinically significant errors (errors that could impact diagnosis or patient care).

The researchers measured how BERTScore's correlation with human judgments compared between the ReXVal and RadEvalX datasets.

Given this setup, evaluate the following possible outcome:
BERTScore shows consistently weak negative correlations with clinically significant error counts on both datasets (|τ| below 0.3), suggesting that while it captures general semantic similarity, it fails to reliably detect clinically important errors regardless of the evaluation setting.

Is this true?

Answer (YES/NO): NO